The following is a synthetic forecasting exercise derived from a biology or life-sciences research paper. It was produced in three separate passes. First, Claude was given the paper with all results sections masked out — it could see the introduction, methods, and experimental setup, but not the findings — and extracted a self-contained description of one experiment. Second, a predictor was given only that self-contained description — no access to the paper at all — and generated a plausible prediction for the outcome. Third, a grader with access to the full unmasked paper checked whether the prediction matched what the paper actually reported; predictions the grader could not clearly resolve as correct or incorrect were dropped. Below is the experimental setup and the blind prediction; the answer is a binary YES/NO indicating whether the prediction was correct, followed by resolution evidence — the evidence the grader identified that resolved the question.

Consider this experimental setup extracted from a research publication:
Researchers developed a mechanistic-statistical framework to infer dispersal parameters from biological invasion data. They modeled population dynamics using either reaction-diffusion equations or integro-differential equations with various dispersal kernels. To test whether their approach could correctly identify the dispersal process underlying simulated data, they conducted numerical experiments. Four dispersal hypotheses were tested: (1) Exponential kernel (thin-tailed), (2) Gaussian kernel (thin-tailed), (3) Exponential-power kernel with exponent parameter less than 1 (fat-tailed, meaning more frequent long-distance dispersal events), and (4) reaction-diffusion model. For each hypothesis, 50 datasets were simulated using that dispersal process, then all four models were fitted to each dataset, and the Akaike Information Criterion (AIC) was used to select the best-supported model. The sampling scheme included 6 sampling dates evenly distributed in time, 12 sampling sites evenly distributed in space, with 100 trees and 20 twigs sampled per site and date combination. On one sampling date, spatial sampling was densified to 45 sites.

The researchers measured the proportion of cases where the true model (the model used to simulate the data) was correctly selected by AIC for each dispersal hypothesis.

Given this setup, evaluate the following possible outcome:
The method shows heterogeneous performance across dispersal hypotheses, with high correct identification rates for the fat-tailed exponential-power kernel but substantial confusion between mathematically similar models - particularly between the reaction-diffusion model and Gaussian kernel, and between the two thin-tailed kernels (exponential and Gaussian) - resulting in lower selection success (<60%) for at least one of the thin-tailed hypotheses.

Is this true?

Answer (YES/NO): YES